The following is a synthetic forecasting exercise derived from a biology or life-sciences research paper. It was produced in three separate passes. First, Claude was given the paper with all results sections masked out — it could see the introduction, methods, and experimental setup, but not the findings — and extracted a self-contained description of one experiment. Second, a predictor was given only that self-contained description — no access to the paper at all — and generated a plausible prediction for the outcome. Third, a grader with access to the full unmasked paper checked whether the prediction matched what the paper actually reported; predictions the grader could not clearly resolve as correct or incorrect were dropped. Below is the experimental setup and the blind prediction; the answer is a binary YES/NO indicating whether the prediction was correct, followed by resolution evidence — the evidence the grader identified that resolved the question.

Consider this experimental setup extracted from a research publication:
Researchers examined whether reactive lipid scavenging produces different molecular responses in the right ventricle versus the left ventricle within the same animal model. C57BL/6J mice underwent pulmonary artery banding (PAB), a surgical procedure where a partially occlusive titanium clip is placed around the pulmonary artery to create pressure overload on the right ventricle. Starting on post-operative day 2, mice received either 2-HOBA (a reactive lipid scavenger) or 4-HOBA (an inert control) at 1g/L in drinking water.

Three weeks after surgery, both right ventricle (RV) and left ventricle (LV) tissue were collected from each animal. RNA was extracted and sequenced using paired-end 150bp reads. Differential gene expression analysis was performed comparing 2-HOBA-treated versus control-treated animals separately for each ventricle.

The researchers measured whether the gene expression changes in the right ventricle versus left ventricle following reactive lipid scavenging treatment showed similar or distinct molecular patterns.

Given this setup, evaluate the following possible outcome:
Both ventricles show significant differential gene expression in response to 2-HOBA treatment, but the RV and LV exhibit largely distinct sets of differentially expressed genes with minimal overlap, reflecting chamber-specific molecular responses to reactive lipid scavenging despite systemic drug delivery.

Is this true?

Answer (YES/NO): YES